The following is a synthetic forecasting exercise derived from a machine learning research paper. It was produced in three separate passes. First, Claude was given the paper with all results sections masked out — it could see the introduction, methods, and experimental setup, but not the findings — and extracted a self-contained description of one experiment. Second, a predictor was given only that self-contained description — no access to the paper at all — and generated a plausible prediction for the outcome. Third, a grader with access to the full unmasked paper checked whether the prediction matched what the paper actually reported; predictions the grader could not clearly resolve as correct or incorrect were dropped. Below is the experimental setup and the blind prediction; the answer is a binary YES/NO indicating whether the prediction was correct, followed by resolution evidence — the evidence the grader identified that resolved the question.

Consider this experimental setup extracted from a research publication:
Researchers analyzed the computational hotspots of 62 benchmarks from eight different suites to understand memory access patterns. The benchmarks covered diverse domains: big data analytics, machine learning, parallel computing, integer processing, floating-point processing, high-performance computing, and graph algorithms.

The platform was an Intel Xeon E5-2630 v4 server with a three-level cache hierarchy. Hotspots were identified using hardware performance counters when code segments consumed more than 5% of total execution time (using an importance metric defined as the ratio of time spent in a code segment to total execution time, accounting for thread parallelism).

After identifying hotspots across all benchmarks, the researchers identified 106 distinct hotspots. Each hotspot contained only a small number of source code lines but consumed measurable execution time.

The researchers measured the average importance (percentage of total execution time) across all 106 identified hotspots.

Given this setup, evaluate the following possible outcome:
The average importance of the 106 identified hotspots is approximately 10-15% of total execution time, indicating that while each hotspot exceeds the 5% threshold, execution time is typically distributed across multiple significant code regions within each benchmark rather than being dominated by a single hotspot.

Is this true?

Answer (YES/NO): NO